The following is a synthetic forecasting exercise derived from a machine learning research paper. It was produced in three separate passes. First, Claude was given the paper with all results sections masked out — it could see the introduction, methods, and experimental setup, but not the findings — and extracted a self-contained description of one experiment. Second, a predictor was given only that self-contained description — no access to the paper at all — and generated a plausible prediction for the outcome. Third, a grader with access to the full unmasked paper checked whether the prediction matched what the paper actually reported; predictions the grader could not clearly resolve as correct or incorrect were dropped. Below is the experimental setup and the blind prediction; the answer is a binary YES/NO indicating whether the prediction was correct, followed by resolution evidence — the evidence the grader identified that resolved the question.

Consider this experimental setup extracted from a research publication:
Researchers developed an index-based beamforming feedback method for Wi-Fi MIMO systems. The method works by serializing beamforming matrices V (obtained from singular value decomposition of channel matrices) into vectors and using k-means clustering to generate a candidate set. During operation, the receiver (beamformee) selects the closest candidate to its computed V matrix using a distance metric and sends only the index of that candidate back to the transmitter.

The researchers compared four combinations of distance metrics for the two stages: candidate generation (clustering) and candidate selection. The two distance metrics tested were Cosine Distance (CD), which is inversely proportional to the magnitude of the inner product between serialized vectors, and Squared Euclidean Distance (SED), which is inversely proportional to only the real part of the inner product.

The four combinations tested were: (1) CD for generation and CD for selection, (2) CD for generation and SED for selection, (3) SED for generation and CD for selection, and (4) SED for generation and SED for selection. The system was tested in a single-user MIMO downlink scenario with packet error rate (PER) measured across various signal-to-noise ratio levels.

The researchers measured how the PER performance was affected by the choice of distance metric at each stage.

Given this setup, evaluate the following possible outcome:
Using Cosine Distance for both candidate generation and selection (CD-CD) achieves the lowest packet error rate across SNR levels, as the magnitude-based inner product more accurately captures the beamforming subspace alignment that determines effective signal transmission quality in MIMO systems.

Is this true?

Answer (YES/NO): NO